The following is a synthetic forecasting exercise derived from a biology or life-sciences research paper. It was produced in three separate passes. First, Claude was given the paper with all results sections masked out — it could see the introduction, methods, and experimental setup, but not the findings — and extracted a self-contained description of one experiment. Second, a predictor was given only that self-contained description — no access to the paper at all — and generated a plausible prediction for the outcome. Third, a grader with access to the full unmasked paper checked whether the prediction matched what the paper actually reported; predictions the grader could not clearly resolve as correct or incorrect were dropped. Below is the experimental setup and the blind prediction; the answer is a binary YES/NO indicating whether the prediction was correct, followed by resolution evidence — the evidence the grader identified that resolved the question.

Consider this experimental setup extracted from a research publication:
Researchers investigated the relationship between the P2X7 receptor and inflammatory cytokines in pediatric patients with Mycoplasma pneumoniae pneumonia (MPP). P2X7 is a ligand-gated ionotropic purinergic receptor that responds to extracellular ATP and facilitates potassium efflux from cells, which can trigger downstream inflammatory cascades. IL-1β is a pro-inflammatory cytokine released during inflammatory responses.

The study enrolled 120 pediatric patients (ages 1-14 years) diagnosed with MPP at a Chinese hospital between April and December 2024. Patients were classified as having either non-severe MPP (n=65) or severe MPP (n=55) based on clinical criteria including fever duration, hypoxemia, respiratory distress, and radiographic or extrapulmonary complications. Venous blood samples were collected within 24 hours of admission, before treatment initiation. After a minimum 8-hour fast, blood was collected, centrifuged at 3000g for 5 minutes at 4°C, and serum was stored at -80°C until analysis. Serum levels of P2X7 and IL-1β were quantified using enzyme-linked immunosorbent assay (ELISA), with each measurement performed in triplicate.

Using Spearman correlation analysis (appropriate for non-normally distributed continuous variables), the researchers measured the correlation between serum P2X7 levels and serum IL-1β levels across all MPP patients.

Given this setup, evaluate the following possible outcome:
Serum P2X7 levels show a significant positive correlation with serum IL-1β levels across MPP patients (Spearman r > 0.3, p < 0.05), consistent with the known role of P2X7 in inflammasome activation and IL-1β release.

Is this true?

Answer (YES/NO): YES